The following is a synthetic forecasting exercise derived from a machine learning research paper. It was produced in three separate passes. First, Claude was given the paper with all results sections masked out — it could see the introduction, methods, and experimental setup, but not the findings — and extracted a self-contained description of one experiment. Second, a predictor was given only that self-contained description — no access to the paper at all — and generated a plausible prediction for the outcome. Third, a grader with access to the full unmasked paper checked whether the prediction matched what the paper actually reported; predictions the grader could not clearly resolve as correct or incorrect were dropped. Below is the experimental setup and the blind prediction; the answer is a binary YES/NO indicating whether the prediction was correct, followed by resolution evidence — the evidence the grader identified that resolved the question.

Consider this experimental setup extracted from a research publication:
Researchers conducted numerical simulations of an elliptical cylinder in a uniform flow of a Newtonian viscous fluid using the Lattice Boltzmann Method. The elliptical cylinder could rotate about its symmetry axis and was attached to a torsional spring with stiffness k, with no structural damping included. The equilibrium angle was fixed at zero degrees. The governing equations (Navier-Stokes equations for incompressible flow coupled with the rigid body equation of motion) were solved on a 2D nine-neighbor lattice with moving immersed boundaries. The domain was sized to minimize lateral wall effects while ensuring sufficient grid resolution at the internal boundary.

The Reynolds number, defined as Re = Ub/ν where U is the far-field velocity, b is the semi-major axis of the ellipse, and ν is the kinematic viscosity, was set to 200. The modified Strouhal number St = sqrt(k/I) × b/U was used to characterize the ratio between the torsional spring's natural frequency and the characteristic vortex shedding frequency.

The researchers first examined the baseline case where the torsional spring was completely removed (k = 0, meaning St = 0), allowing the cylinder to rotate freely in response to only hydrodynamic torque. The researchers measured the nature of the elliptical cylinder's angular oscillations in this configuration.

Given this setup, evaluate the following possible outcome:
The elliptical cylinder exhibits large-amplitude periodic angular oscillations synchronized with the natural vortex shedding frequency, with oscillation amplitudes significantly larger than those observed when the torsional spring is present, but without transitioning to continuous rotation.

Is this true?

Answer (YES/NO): NO